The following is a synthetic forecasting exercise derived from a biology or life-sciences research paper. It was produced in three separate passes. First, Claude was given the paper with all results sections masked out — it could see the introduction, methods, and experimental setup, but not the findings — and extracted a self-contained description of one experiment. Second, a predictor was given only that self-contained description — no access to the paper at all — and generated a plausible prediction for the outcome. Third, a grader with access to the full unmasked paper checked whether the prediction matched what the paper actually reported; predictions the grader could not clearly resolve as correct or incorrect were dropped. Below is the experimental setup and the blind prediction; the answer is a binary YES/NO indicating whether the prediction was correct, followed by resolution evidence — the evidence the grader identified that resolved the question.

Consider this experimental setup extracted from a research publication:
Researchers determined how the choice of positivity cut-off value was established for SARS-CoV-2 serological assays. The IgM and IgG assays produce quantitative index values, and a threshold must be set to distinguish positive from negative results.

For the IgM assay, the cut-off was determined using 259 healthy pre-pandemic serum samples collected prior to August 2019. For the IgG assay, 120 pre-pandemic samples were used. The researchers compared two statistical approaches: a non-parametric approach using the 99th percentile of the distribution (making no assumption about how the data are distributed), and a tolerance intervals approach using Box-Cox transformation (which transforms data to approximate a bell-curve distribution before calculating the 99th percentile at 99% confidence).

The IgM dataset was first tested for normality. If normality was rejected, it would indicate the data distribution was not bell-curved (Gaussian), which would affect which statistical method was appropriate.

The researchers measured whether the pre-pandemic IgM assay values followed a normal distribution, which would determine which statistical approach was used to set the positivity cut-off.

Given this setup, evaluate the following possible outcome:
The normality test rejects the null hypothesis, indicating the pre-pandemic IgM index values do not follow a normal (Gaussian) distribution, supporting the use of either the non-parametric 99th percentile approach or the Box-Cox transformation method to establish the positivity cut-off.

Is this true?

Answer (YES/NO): YES